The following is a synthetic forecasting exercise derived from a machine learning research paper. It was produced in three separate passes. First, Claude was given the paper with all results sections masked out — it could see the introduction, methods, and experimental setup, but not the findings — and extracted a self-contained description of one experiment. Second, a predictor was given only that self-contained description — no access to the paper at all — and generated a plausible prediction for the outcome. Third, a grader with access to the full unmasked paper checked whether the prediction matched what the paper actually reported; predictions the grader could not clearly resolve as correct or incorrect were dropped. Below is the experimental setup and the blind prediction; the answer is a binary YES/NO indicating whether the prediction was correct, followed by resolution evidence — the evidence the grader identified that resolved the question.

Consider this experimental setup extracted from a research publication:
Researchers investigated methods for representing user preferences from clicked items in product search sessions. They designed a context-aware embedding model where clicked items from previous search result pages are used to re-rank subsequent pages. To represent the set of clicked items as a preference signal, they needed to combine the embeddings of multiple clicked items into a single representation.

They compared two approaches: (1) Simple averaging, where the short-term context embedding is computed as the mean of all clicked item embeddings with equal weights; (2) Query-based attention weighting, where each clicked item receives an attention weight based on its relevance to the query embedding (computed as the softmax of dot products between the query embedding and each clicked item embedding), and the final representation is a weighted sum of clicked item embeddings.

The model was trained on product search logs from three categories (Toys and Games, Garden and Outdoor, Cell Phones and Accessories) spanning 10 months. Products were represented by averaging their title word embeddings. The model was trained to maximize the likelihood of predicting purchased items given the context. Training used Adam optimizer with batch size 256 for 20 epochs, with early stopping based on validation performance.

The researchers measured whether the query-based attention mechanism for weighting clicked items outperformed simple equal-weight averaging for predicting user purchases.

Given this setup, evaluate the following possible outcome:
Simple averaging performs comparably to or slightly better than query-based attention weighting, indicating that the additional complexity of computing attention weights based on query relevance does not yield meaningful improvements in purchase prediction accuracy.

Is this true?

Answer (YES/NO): YES